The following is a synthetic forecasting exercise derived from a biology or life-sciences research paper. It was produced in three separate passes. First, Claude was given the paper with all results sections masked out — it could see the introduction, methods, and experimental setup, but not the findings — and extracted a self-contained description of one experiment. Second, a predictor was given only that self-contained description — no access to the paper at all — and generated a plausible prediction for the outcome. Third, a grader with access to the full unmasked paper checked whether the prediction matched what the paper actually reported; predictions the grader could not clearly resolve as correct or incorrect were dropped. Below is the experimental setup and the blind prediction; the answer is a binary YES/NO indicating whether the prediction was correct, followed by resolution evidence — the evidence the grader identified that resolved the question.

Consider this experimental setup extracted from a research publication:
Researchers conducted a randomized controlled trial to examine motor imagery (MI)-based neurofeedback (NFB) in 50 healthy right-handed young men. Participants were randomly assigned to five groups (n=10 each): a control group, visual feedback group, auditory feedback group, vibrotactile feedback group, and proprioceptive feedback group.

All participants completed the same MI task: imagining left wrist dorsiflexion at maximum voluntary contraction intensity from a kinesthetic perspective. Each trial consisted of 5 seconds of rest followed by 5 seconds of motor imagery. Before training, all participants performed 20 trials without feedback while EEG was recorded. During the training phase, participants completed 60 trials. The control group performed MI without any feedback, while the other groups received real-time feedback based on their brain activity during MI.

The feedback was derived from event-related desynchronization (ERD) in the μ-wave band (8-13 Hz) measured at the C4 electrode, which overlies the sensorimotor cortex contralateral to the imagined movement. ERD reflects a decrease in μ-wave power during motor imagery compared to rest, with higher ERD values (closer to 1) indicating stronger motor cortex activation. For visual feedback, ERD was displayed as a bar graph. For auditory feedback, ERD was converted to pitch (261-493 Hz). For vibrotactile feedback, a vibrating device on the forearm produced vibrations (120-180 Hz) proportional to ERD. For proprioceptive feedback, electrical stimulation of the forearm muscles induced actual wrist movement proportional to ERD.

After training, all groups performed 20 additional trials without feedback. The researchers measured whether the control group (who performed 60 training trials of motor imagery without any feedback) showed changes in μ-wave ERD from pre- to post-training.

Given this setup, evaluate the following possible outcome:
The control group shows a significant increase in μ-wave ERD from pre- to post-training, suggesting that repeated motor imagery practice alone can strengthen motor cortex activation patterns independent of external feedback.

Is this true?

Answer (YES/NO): NO